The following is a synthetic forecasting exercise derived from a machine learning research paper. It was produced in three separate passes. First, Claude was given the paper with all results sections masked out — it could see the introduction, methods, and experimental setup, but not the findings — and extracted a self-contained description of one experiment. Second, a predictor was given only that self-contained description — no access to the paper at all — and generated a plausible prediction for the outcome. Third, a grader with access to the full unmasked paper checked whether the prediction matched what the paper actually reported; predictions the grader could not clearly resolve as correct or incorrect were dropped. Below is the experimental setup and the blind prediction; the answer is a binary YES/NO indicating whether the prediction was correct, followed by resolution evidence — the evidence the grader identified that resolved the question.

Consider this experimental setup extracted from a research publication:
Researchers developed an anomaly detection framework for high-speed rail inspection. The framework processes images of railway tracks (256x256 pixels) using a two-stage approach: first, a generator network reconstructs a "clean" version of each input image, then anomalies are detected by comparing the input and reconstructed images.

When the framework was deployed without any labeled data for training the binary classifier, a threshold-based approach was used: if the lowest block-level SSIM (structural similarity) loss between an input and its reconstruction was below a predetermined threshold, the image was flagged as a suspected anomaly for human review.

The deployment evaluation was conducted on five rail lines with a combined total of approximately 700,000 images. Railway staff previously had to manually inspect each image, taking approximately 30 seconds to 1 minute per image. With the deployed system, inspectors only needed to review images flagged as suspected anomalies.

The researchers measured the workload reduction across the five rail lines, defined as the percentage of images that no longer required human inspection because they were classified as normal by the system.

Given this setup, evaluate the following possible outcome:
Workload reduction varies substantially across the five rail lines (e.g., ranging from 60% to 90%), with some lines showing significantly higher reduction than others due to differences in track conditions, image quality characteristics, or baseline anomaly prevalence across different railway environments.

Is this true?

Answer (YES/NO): NO